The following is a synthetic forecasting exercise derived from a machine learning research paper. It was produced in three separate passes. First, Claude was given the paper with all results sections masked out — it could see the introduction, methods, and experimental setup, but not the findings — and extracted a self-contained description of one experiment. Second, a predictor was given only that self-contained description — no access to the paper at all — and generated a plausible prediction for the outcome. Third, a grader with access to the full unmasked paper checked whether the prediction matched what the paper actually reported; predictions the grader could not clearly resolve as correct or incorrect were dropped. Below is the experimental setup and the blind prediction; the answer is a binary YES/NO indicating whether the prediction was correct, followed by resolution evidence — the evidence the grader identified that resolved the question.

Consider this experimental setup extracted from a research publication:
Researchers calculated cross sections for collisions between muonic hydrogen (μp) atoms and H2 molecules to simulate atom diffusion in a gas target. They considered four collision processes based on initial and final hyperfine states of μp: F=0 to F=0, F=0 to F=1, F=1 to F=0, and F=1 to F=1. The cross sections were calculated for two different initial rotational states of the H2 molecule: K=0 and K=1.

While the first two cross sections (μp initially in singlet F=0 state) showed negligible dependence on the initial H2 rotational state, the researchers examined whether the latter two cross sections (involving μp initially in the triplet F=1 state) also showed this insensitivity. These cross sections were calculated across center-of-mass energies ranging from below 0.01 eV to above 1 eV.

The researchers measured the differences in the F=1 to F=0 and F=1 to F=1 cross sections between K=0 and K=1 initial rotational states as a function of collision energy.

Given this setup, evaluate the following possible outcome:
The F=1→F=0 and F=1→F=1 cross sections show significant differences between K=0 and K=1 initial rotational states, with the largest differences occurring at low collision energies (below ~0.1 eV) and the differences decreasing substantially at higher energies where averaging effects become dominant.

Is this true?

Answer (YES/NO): NO